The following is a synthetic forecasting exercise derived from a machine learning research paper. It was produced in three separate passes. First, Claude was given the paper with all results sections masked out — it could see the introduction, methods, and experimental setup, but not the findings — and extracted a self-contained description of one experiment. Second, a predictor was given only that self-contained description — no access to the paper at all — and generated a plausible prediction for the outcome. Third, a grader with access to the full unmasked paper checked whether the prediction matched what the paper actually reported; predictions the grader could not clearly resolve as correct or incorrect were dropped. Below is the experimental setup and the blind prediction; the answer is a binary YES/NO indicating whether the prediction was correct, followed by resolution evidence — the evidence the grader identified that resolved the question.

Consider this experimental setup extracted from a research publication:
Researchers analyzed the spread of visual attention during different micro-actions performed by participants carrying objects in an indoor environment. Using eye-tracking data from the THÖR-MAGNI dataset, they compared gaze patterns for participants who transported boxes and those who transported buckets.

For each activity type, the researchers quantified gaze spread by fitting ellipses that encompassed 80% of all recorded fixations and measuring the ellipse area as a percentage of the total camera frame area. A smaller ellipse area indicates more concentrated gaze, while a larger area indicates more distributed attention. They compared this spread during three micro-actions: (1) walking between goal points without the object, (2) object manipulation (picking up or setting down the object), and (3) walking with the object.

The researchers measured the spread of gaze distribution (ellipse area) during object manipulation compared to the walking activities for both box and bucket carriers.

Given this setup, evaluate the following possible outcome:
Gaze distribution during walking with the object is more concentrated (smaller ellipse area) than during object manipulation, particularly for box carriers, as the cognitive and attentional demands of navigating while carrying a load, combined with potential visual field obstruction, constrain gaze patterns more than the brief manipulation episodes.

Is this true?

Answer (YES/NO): NO